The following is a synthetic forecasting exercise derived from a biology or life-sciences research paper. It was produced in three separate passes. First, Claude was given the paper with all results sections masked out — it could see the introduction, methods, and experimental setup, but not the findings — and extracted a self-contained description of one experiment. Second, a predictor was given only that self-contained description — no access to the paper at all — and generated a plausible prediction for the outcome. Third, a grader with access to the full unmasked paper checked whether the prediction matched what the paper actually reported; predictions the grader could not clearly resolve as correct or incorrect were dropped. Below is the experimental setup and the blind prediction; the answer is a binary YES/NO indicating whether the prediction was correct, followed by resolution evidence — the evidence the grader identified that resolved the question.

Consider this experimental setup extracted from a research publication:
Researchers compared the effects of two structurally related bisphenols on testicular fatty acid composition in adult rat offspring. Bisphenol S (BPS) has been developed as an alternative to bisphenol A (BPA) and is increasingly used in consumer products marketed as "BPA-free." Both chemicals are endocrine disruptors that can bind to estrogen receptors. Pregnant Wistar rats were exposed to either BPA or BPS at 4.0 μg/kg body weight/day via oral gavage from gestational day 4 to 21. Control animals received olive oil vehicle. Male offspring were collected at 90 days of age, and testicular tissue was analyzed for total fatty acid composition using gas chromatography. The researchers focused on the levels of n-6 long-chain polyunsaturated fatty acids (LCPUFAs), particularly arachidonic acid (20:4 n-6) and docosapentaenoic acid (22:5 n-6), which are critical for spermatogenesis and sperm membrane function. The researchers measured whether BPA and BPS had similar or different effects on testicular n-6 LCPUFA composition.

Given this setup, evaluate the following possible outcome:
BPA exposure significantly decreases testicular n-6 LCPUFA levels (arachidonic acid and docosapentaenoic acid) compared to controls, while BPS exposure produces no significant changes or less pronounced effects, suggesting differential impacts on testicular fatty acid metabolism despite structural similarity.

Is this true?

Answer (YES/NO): YES